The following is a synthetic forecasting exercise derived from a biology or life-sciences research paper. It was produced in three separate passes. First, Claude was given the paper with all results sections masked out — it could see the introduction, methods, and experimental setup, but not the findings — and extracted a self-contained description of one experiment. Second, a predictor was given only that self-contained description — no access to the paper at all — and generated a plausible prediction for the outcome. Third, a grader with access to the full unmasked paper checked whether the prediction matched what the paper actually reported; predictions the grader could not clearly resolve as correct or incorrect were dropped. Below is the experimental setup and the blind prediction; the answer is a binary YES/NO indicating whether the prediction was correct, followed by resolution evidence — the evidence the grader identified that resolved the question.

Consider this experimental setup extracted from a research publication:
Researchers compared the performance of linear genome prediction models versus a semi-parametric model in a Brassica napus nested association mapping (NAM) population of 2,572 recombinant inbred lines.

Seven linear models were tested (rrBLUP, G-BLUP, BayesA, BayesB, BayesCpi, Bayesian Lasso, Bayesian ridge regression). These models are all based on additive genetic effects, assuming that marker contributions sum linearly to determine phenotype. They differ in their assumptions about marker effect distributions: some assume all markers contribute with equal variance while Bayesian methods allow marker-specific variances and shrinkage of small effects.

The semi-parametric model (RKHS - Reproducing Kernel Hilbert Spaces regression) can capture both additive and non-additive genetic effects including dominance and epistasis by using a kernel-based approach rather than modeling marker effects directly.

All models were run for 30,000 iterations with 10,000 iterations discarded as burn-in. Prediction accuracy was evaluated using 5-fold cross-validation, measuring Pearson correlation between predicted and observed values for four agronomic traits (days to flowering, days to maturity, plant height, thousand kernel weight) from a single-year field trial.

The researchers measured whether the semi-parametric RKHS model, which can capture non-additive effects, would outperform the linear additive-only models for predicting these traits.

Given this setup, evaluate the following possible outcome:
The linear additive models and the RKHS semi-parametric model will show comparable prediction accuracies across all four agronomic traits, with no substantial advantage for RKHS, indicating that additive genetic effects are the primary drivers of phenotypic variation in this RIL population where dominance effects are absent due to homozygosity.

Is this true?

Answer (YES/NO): YES